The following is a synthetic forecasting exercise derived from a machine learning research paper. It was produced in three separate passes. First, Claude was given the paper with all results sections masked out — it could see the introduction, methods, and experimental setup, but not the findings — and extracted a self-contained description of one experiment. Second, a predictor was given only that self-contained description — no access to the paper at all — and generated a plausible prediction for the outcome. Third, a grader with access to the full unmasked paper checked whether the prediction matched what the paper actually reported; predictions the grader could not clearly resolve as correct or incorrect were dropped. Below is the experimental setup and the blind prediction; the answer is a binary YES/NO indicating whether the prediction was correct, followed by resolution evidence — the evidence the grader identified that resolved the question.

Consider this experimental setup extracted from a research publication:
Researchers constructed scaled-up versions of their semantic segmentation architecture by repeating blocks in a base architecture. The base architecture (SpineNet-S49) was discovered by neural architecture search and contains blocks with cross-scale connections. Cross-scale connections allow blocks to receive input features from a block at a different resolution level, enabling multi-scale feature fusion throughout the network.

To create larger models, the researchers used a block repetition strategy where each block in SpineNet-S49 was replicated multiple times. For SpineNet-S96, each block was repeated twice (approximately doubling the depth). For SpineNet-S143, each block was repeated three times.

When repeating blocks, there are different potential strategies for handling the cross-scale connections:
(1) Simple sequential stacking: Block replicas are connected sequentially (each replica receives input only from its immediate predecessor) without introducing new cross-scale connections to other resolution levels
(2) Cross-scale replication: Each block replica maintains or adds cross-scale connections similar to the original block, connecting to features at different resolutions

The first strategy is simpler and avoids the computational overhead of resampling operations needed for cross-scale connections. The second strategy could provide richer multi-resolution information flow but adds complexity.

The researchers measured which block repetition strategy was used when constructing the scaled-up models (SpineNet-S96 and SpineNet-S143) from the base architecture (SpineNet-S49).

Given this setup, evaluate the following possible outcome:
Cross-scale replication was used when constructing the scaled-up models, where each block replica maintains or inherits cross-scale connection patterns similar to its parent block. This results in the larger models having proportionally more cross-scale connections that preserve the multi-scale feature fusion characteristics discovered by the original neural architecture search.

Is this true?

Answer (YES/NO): NO